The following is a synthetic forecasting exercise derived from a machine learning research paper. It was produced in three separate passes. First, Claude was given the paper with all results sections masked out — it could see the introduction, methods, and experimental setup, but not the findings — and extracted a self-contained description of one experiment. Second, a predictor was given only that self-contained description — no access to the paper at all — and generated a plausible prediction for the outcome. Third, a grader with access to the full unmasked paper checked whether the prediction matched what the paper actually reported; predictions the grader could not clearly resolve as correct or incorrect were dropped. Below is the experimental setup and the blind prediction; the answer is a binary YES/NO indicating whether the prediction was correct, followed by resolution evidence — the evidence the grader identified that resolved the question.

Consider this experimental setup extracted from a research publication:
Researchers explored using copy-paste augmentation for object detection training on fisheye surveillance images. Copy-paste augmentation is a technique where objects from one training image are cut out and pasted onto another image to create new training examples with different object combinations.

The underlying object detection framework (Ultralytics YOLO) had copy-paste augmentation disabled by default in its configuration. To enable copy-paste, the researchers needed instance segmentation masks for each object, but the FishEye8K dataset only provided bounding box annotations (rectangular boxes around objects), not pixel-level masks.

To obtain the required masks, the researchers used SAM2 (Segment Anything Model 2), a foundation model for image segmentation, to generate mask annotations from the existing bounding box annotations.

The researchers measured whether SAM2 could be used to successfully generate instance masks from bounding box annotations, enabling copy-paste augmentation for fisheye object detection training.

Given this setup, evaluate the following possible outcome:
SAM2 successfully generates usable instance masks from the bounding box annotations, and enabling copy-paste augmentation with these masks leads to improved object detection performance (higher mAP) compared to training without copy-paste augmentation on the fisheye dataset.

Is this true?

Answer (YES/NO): NO